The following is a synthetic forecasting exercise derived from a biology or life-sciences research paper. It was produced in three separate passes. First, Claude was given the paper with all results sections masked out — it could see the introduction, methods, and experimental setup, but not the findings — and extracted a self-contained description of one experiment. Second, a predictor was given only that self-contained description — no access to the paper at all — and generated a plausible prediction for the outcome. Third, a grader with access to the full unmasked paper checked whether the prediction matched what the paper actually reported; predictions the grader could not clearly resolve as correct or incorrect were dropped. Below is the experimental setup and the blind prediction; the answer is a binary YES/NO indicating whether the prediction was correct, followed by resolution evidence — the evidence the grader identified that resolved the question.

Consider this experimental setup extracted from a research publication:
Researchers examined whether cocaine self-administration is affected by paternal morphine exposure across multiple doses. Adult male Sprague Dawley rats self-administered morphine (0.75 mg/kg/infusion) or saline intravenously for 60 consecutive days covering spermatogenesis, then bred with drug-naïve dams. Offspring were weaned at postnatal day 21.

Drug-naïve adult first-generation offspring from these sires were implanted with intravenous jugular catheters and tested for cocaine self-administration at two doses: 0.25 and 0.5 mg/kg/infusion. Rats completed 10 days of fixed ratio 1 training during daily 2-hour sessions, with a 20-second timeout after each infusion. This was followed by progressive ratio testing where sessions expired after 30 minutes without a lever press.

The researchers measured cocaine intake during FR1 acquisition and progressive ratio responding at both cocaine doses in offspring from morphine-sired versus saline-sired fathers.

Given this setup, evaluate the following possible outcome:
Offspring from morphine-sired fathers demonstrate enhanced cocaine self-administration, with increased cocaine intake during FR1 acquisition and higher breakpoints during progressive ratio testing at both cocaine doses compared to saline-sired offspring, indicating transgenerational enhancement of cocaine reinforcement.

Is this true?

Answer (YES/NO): NO